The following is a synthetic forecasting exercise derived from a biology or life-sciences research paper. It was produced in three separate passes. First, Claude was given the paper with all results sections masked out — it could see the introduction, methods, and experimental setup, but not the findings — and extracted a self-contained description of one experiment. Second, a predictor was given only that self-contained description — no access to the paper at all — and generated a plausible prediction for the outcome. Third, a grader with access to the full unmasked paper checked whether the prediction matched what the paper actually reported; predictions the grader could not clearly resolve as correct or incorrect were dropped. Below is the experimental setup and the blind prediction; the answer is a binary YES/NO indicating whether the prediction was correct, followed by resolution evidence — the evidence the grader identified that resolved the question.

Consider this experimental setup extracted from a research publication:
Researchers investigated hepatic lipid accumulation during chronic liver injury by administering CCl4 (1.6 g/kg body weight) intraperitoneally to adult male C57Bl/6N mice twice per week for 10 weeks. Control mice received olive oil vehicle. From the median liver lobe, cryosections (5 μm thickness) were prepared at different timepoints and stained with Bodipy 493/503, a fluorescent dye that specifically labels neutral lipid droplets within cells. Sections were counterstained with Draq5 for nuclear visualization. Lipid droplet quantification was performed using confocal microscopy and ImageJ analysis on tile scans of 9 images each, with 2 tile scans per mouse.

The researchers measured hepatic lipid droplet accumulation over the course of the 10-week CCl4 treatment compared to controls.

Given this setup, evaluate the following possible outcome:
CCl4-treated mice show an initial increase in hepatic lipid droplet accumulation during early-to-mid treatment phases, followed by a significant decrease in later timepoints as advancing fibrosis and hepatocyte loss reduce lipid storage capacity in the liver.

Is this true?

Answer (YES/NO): NO